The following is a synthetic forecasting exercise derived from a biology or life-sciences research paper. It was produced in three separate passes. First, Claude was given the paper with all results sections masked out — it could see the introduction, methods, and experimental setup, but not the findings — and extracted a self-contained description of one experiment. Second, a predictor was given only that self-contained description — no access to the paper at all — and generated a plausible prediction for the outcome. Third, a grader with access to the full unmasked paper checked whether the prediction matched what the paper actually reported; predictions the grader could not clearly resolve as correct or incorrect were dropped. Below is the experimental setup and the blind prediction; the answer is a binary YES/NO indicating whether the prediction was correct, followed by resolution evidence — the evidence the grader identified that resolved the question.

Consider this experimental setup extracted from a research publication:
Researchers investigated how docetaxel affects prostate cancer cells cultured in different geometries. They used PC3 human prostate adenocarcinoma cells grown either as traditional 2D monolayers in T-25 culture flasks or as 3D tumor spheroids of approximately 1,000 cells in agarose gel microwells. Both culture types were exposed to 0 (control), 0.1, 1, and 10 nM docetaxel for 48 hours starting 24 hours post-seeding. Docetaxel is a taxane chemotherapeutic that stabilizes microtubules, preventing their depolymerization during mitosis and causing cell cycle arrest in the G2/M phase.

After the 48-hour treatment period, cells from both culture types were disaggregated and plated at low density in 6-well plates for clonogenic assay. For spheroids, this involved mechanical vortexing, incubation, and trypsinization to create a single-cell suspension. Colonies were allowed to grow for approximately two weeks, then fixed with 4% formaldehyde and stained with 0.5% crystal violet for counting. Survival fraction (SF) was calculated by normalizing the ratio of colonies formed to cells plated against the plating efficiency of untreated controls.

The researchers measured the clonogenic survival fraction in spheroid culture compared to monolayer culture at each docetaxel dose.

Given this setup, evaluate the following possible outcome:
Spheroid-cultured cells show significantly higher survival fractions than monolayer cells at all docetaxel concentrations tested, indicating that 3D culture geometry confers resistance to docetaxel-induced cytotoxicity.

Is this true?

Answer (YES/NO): NO